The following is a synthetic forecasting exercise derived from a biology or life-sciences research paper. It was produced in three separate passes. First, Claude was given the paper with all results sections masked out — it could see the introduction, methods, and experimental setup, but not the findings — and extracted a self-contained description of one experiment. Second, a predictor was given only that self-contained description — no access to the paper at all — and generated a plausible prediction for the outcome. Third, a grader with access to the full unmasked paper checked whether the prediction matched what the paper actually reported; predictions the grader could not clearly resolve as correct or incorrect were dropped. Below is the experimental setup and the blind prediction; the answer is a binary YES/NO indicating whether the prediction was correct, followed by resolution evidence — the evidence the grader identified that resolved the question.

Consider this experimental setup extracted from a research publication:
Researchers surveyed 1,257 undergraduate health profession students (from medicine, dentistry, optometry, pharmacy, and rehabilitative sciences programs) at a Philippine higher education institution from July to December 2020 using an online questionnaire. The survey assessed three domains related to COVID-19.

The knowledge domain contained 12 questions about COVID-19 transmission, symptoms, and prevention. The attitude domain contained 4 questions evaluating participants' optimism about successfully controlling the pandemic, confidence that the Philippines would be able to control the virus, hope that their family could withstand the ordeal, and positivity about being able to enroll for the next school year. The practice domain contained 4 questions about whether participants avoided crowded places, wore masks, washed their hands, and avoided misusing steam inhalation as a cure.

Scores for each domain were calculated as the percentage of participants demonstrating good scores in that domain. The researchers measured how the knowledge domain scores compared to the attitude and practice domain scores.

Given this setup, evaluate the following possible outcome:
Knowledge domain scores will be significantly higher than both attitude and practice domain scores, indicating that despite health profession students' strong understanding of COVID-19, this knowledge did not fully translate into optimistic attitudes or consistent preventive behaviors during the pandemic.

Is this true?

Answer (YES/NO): YES